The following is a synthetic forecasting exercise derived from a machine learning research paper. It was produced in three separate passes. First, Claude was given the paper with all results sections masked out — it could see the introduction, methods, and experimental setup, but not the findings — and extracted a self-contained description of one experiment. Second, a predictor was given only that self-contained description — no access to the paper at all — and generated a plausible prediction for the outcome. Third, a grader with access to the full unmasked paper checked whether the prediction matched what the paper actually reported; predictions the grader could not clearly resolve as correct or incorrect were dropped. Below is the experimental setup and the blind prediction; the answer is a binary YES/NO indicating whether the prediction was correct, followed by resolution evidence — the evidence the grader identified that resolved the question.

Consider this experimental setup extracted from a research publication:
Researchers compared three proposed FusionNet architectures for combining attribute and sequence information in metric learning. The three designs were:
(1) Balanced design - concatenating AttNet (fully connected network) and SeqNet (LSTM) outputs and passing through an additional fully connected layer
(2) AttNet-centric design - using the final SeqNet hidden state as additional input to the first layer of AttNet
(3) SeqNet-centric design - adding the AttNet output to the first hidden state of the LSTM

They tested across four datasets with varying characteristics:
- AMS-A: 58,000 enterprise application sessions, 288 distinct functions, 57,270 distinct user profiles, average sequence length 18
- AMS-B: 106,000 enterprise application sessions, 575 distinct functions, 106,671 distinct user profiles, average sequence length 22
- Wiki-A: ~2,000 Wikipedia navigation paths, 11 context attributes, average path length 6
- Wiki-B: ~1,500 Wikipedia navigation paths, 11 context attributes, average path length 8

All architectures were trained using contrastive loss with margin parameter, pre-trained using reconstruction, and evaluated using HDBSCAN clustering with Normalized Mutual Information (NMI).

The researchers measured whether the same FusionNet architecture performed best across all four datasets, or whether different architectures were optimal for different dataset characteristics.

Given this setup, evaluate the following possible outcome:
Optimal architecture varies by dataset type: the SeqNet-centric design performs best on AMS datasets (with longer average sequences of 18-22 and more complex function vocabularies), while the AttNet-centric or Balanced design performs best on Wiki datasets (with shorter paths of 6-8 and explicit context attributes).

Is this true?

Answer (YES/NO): NO